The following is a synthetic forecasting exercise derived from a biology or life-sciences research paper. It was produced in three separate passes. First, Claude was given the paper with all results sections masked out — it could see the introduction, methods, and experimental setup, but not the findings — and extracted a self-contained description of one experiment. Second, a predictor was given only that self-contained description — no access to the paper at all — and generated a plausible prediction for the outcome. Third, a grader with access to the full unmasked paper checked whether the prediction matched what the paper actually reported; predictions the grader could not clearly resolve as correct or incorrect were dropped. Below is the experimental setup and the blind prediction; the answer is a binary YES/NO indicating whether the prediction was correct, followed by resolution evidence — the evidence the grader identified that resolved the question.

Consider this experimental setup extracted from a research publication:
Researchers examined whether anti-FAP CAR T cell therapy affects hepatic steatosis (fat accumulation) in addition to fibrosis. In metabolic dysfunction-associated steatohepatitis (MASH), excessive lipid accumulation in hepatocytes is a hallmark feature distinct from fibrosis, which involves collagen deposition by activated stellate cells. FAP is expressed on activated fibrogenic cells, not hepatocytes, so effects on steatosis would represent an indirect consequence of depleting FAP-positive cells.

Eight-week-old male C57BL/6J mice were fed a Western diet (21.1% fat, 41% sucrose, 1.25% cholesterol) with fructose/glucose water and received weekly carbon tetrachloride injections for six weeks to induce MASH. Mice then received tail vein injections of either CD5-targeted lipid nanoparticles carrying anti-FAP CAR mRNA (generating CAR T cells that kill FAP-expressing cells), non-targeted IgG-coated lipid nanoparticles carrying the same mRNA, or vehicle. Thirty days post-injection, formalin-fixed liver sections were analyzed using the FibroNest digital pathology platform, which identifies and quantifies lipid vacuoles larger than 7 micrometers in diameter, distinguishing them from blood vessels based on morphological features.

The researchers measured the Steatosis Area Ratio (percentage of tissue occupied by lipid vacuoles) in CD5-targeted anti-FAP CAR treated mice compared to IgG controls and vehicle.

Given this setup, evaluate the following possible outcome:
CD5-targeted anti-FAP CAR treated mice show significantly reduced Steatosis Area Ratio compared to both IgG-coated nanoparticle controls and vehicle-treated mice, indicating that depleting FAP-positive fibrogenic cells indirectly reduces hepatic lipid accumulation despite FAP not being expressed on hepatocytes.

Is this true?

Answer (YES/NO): NO